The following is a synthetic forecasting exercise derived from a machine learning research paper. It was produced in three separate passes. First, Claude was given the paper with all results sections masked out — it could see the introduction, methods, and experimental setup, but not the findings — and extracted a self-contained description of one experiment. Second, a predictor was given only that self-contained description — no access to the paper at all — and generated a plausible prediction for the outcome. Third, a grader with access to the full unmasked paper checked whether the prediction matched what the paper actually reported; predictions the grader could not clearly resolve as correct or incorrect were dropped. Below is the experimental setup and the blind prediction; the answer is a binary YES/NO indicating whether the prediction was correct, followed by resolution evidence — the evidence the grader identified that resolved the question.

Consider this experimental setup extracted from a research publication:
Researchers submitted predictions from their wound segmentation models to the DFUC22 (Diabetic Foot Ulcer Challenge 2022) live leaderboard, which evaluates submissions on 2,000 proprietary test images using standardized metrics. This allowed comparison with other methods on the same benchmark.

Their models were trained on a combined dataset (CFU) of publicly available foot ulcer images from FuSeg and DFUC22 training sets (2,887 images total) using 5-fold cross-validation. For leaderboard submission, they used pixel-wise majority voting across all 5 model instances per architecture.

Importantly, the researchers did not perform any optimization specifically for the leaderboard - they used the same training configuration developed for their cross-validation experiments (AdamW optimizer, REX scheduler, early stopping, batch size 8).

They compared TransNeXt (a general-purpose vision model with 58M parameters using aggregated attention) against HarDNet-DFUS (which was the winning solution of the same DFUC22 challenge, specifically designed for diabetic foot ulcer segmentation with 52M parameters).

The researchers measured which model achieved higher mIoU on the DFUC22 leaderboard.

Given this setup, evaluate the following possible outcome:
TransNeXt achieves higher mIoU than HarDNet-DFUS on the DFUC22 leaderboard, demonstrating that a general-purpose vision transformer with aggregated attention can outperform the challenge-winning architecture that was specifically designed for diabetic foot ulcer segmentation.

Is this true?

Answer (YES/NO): YES